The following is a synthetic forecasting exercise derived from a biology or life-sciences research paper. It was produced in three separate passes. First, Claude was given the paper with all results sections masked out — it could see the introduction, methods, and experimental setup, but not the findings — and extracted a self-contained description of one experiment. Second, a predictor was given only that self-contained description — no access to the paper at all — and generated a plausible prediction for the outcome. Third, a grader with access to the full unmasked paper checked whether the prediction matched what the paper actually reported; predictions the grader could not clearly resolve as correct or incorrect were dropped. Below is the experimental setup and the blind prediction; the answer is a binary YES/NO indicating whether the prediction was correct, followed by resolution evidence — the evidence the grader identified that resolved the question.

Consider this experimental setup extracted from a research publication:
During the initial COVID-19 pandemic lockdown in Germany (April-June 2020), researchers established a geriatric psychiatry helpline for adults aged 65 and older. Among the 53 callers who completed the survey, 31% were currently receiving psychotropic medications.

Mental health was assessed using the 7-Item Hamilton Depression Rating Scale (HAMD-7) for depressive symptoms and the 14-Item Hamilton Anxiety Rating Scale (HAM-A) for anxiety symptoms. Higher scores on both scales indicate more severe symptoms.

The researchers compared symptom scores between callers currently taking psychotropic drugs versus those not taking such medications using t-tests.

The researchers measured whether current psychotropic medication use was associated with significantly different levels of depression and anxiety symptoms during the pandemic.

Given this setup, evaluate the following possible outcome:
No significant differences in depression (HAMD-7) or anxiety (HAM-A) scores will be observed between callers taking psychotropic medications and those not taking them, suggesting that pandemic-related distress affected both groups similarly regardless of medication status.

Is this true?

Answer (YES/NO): NO